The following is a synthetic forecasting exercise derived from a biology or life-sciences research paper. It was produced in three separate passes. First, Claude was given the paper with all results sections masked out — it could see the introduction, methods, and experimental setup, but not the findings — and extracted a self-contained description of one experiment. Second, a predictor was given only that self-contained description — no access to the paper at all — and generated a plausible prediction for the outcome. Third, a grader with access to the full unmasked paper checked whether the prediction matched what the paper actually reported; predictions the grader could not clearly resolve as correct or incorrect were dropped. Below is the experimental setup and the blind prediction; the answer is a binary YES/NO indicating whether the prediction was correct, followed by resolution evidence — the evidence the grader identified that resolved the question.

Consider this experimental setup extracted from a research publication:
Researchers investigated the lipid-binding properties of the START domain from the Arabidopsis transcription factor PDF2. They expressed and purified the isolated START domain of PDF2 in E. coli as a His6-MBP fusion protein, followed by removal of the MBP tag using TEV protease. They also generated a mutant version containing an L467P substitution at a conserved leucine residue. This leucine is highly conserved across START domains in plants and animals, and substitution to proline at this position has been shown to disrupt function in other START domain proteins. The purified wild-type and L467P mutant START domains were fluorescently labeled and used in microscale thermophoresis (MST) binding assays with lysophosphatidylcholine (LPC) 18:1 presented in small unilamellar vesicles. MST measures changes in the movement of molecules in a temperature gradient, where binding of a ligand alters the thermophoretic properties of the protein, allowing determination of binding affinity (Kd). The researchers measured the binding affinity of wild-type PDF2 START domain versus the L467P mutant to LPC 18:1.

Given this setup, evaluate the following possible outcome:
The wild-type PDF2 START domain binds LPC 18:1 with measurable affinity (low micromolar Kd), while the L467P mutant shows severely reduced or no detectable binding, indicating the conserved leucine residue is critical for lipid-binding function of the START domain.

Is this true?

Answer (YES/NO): NO